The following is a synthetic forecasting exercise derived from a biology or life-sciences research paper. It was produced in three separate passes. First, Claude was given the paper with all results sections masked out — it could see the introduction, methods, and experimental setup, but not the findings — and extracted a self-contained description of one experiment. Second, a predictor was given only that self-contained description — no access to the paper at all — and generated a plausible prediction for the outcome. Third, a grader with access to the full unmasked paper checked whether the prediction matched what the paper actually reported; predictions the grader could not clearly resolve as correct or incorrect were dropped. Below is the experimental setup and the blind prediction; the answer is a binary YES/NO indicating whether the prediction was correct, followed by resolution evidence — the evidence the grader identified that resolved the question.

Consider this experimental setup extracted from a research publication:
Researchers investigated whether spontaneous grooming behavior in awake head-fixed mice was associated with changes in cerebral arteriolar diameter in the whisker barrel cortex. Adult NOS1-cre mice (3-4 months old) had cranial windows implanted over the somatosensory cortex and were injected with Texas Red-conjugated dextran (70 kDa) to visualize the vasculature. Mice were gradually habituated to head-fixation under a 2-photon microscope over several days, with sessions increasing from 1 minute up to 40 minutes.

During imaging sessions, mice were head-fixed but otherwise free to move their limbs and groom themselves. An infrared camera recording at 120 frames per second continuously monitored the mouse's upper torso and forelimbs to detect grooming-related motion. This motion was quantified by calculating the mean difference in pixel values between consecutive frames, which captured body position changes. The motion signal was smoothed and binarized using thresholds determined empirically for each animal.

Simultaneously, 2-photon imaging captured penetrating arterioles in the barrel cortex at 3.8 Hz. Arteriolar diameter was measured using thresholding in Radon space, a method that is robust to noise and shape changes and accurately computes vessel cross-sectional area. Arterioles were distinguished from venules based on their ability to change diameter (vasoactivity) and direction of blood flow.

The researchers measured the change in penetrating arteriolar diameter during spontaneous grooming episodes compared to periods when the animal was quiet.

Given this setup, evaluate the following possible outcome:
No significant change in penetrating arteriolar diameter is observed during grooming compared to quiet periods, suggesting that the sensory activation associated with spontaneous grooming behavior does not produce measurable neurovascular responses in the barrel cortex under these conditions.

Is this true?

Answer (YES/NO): NO